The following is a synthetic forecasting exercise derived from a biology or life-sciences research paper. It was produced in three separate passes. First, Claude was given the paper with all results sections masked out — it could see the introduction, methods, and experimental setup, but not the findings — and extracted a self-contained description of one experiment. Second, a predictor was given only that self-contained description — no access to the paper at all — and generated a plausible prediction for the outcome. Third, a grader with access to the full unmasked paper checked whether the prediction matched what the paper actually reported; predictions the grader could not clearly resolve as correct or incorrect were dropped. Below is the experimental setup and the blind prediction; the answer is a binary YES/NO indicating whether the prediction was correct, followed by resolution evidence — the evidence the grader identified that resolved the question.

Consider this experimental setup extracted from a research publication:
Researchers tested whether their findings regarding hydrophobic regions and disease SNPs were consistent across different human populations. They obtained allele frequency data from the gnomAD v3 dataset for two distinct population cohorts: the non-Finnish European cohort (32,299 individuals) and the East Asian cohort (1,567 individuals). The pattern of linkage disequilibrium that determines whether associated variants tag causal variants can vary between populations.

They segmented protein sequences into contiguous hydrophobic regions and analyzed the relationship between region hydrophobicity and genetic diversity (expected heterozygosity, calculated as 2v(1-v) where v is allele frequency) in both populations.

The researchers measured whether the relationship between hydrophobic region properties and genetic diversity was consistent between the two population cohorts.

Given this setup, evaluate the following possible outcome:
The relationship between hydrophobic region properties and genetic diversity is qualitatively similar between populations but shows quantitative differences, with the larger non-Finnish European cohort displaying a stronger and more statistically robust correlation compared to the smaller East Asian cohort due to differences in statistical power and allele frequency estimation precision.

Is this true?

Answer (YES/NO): YES